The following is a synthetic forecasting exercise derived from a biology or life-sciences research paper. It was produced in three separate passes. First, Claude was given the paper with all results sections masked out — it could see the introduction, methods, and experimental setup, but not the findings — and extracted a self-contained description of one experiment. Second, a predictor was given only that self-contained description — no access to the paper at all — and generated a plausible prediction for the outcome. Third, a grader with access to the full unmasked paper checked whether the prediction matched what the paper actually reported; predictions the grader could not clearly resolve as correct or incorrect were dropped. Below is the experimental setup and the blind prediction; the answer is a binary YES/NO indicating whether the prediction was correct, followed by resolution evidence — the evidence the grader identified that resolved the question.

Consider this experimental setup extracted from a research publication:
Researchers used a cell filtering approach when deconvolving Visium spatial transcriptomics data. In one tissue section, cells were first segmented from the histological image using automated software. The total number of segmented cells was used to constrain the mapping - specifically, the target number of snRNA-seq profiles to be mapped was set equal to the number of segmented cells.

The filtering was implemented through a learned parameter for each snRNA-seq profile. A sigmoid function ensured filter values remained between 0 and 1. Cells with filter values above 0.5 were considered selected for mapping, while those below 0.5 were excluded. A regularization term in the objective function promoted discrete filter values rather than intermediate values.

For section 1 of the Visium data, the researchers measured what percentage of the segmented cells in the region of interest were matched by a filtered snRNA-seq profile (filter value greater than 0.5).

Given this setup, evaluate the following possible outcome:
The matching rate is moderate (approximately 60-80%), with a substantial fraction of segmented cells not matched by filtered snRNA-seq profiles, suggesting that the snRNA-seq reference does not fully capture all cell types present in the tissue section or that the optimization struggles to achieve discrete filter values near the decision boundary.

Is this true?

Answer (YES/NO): NO